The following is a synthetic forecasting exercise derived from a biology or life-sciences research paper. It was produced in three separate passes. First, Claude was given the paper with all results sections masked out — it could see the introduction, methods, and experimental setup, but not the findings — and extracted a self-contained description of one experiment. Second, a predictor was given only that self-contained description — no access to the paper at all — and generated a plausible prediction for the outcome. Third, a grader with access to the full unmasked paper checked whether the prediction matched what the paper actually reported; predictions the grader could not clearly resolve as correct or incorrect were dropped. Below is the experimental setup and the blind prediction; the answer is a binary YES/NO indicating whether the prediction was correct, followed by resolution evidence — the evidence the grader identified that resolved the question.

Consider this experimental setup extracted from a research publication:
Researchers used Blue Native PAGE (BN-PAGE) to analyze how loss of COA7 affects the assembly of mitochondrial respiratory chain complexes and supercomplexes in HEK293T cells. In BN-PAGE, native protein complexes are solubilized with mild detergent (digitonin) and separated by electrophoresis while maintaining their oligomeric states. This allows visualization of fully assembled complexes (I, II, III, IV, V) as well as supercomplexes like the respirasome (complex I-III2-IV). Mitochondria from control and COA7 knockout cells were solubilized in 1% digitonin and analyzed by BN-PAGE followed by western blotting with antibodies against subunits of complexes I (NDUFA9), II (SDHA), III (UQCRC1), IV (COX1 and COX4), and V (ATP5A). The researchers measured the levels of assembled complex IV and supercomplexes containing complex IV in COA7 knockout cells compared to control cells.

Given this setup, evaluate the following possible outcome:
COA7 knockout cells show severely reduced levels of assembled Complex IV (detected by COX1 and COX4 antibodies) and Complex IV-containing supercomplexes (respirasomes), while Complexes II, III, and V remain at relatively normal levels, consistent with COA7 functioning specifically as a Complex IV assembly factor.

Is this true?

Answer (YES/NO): YES